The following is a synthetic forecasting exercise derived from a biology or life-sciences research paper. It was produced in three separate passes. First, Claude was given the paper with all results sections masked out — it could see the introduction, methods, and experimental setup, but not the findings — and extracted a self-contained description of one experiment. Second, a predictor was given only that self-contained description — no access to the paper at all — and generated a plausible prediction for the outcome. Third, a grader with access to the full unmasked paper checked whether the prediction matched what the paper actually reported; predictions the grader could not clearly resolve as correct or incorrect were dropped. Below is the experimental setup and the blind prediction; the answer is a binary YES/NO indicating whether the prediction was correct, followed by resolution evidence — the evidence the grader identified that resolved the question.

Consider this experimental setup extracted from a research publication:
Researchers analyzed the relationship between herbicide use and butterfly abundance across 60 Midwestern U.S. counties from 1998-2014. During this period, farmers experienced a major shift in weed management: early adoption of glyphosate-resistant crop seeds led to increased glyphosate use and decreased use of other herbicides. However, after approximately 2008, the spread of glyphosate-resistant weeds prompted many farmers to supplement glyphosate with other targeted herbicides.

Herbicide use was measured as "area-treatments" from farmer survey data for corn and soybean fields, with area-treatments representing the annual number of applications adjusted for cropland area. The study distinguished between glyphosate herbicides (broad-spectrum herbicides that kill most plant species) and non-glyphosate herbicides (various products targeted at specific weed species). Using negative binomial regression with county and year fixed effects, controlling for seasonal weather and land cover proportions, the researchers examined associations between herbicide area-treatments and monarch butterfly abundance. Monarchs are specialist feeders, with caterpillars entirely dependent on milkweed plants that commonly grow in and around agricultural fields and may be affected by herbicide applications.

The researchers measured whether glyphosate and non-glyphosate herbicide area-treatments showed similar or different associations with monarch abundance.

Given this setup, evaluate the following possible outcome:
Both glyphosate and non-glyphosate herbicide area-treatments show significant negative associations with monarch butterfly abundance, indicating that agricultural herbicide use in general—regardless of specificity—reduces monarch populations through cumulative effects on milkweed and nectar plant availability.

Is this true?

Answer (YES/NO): NO